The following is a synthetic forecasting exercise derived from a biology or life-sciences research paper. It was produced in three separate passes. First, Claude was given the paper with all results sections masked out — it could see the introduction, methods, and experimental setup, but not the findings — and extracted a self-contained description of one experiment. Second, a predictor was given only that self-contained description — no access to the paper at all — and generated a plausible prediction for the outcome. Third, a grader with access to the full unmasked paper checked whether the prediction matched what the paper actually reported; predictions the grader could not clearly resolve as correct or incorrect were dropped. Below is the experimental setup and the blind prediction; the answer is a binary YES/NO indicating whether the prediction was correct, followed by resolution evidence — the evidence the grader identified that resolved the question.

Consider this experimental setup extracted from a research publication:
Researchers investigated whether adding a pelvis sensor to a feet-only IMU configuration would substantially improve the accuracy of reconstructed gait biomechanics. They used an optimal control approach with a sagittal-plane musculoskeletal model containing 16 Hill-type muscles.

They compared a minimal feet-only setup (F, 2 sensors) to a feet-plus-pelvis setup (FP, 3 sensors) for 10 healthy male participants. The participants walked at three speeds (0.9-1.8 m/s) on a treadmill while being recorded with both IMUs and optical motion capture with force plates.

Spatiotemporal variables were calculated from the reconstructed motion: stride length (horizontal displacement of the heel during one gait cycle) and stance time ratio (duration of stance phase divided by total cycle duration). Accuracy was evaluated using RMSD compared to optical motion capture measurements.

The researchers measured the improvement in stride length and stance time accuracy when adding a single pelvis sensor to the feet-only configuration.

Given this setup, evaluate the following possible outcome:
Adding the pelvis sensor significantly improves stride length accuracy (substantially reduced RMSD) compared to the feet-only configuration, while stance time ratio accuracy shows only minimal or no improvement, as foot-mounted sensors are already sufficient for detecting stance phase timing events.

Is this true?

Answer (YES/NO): NO